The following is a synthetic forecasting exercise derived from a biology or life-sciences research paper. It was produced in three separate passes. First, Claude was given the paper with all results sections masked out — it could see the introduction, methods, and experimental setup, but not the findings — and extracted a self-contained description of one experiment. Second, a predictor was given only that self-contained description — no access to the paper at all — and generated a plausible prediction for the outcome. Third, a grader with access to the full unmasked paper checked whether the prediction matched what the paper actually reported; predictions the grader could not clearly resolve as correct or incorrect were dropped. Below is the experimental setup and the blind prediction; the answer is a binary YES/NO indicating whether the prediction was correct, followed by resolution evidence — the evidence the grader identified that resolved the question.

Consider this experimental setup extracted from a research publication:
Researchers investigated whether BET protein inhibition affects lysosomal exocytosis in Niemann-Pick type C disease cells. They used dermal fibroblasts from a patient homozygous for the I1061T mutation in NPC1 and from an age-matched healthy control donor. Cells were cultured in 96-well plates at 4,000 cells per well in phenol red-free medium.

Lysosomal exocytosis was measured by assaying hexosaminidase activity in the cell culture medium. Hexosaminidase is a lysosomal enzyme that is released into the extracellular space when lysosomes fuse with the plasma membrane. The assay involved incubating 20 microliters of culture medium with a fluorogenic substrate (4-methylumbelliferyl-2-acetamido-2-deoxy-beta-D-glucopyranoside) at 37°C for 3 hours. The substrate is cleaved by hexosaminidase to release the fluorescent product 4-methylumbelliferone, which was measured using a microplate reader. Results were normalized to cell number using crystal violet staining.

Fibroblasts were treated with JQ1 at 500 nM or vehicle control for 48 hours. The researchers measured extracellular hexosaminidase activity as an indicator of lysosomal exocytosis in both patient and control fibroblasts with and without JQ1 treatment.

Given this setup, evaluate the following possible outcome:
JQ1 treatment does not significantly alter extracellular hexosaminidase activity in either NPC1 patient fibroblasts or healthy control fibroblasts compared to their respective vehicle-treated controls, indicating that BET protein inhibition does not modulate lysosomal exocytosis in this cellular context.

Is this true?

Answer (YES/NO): NO